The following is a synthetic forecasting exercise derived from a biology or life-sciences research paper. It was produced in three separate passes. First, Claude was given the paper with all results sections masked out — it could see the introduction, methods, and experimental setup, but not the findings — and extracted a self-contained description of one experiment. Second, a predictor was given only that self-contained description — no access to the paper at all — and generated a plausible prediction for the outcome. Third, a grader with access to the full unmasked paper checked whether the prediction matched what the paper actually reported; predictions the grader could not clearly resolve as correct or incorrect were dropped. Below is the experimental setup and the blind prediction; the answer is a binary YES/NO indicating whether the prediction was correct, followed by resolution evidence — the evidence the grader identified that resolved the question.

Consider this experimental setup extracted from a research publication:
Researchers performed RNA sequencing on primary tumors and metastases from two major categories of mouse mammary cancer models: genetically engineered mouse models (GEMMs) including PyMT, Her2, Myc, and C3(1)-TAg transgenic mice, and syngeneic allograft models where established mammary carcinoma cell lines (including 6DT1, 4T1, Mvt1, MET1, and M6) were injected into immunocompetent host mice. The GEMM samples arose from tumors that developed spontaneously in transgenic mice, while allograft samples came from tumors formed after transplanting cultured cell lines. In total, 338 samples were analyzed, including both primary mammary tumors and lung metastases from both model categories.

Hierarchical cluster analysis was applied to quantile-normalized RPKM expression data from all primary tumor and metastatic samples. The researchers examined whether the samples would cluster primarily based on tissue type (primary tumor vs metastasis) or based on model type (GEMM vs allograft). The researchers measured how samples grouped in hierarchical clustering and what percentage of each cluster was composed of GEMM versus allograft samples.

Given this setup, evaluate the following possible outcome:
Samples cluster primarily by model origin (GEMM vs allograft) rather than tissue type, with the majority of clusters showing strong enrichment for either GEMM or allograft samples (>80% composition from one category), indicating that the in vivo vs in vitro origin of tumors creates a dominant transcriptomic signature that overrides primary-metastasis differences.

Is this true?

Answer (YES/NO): YES